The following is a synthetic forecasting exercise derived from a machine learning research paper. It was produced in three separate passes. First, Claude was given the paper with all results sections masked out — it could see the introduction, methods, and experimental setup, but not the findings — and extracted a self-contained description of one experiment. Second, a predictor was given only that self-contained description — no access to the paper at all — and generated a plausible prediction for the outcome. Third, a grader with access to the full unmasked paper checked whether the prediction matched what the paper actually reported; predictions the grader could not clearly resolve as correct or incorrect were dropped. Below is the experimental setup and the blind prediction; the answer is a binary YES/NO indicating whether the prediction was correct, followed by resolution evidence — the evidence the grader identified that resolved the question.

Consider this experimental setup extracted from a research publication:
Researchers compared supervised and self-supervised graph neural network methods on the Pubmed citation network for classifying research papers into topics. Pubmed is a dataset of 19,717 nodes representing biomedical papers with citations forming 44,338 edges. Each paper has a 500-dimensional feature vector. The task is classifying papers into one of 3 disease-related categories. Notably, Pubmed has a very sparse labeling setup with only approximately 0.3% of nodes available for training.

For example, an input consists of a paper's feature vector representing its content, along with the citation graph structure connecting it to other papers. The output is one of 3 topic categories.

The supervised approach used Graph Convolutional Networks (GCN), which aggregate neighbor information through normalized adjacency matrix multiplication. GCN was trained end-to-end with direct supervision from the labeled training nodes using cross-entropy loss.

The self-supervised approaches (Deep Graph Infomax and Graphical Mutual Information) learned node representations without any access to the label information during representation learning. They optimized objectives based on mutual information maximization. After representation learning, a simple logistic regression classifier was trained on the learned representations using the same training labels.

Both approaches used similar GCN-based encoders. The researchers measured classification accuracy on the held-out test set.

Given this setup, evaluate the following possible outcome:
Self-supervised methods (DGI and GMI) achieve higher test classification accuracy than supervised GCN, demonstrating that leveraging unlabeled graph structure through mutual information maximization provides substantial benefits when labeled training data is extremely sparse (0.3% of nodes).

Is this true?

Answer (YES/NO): NO